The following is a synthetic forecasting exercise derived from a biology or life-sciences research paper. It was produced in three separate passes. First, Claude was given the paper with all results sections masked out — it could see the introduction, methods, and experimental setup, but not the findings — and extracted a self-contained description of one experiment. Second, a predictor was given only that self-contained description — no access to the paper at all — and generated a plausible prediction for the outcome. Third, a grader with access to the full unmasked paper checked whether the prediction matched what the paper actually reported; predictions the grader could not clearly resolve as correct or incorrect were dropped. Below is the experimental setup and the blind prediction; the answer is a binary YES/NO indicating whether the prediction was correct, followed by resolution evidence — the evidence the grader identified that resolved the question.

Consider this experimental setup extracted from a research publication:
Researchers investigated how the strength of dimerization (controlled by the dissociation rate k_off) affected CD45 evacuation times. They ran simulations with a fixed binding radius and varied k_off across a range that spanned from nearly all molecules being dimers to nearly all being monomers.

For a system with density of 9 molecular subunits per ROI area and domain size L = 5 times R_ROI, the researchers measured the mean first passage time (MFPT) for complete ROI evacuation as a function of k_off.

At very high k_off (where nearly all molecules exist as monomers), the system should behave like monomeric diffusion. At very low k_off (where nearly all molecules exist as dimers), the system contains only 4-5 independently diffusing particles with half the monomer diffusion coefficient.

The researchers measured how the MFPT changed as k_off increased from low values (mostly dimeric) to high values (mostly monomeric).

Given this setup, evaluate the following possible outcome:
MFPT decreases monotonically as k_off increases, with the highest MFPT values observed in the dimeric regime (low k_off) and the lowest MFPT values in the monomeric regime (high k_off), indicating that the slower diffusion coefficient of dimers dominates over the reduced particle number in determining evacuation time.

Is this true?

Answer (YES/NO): NO